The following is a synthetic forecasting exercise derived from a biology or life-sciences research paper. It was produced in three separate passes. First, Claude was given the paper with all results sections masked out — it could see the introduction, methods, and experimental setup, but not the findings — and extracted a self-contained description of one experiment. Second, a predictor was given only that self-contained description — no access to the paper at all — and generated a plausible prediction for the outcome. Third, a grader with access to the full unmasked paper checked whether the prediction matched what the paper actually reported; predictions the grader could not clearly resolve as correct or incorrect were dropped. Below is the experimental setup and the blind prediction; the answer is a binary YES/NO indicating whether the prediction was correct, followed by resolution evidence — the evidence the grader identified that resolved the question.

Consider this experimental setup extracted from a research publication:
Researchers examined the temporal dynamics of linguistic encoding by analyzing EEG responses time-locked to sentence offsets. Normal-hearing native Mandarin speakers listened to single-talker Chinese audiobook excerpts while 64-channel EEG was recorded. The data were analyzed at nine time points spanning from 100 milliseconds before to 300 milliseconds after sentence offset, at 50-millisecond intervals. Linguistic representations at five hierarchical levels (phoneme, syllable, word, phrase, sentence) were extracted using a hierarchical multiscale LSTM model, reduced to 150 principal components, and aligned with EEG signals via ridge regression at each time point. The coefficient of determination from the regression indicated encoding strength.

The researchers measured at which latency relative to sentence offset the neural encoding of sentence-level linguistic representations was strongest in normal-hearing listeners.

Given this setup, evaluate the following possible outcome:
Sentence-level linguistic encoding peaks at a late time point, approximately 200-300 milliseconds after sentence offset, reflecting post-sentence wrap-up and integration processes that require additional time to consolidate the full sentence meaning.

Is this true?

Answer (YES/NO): YES